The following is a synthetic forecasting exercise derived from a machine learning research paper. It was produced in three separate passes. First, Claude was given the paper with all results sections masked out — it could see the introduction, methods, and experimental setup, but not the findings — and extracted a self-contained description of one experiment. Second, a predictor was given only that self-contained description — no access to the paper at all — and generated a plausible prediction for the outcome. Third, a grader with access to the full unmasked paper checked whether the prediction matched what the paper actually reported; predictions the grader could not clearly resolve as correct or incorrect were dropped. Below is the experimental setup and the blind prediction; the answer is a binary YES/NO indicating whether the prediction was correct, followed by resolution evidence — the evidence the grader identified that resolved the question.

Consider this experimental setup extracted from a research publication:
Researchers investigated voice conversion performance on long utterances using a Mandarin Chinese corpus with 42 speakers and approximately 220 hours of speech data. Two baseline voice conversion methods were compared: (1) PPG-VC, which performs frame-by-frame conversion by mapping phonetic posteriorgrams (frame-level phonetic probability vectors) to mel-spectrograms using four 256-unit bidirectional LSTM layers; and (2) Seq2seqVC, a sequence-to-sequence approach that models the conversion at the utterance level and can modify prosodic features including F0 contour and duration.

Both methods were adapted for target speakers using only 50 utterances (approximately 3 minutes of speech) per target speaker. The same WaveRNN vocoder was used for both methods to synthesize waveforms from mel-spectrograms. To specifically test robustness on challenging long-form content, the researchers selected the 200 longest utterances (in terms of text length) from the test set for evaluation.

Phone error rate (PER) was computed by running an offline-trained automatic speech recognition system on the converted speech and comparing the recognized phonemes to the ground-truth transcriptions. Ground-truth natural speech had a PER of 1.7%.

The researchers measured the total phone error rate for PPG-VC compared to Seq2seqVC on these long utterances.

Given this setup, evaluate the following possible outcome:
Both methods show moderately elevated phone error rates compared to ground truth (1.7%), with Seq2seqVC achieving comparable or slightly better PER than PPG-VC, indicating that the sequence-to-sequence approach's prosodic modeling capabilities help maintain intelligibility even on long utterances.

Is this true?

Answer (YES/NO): NO